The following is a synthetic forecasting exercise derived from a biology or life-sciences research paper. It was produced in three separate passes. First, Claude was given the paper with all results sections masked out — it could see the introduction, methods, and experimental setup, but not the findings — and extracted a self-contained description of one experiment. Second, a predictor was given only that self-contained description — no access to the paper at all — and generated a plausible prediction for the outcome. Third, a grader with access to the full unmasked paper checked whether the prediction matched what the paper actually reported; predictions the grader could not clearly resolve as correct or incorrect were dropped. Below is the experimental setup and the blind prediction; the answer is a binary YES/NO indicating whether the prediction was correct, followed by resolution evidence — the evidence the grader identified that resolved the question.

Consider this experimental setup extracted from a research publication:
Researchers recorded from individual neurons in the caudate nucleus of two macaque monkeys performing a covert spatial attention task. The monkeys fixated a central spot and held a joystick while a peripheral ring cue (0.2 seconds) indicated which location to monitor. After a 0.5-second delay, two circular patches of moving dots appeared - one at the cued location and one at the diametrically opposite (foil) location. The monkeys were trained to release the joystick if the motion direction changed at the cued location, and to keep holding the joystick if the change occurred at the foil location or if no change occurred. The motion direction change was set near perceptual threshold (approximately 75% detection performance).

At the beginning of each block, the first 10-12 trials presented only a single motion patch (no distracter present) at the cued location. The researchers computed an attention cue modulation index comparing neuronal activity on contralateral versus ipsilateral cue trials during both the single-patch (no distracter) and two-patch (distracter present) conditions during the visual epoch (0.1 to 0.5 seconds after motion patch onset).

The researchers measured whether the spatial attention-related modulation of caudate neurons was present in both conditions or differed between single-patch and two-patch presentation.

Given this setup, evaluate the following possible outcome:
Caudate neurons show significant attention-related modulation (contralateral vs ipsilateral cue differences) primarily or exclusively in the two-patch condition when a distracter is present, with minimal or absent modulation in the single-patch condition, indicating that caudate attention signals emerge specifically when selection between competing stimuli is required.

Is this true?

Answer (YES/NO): YES